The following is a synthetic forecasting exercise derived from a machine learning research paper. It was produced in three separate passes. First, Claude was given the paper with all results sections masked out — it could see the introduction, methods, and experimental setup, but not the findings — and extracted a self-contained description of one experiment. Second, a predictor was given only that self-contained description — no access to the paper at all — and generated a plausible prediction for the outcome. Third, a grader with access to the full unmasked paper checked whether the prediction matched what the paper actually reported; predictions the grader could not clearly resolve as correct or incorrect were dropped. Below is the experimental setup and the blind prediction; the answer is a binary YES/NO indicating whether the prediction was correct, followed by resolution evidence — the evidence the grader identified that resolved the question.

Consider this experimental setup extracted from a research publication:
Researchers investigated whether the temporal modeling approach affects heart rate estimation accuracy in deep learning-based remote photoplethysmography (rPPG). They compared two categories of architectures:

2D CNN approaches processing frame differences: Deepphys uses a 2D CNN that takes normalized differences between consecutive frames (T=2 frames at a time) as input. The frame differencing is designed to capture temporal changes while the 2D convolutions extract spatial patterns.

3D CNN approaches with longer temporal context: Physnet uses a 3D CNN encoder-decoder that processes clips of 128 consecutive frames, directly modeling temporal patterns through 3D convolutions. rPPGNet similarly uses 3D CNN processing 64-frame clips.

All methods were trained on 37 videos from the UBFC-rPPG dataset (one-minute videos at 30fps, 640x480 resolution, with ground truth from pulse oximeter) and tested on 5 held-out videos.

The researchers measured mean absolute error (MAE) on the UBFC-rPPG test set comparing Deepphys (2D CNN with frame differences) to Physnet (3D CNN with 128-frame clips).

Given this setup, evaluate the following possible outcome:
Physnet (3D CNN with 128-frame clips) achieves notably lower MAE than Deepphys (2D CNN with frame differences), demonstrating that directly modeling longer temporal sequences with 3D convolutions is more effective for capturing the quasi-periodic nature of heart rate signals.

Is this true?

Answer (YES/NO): YES